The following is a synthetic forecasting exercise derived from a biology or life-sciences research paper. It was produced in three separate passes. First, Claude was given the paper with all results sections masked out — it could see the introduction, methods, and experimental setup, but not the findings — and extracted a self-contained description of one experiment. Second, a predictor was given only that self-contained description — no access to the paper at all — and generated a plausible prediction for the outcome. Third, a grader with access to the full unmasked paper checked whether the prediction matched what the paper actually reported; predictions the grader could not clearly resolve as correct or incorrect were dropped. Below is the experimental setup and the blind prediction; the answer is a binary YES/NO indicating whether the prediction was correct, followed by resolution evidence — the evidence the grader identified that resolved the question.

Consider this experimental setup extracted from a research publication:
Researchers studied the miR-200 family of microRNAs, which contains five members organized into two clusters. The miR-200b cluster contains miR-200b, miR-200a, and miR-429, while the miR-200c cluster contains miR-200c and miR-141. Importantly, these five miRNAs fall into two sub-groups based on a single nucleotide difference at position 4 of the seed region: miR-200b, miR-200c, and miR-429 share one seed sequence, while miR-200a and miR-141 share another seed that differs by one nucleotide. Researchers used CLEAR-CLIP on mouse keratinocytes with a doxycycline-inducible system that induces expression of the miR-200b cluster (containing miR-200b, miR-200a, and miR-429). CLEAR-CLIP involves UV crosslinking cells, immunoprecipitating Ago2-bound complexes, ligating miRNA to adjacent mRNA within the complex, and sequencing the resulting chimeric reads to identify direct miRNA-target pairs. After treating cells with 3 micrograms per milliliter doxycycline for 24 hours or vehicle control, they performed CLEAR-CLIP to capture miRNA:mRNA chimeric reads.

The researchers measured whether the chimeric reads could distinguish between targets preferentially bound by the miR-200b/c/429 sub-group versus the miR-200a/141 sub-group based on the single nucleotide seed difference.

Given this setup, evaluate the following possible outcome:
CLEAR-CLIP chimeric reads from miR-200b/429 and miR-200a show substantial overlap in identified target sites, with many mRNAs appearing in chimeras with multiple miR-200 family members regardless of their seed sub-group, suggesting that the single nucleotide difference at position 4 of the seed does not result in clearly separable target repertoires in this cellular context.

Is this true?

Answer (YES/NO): NO